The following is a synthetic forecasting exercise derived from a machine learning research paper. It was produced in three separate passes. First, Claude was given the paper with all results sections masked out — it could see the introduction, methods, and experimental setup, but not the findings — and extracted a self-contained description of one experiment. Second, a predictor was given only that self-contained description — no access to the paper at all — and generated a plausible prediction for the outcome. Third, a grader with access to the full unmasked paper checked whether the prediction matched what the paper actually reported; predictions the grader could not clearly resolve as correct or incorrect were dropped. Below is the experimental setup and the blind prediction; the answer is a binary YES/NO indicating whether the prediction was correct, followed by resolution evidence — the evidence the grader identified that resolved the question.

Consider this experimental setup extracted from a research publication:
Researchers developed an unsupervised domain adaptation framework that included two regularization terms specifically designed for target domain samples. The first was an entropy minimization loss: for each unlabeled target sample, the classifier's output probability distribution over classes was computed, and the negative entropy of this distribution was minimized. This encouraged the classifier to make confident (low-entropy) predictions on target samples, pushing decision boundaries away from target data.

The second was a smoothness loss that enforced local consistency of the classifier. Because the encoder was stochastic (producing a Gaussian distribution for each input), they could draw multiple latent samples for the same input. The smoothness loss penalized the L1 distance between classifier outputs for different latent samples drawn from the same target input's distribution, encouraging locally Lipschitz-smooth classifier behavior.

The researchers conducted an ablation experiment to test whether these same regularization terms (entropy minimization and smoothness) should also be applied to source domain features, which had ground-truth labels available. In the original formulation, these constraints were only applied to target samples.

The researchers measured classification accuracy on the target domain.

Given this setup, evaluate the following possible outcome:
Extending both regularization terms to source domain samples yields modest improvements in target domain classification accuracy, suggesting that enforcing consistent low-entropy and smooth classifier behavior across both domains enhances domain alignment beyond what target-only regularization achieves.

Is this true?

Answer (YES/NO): NO